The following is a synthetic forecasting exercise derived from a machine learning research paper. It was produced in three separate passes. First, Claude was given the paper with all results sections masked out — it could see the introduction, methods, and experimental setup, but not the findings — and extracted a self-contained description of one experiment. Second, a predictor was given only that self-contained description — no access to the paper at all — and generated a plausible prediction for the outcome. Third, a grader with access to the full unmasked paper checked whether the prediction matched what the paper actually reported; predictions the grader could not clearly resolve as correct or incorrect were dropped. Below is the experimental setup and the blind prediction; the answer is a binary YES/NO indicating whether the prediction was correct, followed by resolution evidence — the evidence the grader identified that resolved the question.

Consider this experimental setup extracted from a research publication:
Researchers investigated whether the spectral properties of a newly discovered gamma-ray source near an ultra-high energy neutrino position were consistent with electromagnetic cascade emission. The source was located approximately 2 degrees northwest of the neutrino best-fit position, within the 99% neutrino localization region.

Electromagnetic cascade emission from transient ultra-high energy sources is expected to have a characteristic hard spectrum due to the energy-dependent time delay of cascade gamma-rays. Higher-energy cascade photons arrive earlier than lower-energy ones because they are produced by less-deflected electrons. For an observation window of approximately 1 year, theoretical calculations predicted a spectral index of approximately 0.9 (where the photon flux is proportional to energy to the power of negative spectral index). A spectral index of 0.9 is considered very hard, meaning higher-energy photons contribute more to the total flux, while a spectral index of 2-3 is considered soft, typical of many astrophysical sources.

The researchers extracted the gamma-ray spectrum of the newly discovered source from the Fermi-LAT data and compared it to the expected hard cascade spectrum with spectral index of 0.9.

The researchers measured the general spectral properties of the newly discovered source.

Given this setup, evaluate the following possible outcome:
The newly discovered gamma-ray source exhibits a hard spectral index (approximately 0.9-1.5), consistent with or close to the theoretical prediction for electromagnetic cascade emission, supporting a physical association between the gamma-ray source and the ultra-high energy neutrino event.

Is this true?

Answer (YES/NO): NO